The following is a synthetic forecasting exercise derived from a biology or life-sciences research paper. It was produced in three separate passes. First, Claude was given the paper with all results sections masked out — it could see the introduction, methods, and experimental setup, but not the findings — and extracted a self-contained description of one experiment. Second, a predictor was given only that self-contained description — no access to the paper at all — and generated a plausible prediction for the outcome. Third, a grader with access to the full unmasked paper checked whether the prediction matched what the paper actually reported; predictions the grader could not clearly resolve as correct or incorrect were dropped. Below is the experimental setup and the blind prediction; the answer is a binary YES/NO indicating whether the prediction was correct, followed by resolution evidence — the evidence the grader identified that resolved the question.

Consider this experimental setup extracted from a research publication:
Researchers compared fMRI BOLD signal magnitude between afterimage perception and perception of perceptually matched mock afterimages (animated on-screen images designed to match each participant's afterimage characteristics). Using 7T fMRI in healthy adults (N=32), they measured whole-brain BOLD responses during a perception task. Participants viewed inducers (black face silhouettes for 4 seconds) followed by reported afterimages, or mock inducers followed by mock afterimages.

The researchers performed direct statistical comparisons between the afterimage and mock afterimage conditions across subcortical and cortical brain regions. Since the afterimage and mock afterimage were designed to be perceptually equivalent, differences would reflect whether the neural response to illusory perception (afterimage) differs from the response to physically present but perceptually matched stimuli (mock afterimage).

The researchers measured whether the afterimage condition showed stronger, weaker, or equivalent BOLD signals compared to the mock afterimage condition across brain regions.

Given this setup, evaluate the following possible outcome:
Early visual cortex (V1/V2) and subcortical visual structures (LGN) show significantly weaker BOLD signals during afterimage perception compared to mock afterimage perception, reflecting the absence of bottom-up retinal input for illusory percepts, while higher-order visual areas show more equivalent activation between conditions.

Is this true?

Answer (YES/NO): NO